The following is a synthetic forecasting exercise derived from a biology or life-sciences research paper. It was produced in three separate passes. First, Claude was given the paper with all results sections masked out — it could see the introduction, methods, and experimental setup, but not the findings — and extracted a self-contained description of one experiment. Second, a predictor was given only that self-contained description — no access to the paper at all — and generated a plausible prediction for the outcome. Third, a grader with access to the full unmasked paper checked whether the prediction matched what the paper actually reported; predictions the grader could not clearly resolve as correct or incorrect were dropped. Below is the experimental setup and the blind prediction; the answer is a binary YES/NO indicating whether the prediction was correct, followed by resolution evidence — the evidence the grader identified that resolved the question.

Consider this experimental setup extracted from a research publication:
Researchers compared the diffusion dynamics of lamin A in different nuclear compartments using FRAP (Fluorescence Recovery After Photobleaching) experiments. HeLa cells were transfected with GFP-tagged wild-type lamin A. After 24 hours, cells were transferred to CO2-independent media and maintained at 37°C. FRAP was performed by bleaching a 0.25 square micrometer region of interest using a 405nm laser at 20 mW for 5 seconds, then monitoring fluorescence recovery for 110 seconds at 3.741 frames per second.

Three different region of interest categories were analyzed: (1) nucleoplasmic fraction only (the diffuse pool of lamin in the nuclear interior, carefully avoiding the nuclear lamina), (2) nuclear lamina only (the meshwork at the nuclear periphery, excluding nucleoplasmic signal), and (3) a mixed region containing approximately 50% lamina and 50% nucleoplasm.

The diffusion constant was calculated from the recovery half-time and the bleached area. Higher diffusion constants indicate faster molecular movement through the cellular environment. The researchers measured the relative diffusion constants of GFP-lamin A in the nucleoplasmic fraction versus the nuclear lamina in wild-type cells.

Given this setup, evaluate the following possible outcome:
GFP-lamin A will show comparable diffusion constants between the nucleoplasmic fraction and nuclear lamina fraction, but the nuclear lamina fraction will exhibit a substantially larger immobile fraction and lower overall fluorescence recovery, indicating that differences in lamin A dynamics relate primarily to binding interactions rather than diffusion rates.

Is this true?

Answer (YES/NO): NO